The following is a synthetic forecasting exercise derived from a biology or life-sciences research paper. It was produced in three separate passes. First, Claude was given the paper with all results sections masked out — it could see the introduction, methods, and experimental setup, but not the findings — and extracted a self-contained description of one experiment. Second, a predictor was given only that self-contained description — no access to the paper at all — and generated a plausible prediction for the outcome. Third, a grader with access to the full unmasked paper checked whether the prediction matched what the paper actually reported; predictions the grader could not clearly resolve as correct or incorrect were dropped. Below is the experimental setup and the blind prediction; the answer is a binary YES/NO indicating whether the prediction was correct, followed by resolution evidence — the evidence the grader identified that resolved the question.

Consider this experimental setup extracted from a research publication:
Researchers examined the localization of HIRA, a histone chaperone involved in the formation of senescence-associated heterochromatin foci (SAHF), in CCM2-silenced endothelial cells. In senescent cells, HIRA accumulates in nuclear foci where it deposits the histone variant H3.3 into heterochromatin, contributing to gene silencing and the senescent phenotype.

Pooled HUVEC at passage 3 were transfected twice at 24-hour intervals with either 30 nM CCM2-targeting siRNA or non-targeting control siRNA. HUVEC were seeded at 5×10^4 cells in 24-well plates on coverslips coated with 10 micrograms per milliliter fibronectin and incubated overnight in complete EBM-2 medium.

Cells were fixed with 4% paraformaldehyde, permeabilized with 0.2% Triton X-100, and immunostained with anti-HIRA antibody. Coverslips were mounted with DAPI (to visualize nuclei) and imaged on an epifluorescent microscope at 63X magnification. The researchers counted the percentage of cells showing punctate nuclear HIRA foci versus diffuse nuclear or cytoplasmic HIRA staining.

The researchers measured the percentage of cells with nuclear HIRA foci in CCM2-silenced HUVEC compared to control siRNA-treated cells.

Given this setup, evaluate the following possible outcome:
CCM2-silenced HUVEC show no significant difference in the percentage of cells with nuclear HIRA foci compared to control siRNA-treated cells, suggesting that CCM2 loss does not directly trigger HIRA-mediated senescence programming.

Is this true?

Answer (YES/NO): NO